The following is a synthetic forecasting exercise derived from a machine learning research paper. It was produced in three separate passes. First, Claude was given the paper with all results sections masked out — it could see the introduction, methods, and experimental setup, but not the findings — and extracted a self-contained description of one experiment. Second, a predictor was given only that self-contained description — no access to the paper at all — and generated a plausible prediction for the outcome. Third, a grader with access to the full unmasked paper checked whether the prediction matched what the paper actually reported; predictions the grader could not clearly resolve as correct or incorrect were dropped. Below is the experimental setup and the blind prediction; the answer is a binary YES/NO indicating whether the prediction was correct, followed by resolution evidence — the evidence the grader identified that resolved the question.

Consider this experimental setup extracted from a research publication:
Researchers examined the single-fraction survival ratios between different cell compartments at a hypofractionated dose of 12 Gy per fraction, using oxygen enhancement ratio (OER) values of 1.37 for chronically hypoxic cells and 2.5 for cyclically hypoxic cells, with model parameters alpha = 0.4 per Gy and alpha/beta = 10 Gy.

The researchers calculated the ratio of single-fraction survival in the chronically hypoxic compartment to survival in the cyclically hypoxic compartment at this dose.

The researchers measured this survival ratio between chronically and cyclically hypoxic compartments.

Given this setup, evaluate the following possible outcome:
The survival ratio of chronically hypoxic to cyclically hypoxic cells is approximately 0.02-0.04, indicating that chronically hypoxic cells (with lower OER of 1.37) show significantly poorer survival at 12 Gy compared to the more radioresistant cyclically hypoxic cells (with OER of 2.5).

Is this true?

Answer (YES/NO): NO